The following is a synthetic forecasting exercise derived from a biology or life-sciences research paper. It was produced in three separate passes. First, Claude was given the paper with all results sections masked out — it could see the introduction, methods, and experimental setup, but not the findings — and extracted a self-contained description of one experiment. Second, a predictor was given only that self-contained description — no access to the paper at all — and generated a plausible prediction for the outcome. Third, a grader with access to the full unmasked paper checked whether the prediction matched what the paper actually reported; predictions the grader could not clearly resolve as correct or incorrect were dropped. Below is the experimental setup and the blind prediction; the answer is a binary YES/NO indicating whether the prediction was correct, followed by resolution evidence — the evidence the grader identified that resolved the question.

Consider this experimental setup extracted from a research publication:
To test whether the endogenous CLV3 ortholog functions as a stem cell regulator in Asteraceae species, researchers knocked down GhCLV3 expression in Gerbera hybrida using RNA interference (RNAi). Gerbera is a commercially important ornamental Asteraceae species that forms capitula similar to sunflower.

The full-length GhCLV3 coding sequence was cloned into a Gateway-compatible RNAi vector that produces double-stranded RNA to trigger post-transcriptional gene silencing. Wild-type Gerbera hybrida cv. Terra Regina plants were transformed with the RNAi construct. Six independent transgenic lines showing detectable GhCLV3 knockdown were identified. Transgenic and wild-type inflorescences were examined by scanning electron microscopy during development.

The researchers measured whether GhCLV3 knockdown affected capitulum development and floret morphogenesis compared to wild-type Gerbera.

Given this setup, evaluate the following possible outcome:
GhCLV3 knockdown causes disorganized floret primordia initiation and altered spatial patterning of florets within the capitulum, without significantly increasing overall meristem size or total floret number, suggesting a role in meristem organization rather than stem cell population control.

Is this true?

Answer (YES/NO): NO